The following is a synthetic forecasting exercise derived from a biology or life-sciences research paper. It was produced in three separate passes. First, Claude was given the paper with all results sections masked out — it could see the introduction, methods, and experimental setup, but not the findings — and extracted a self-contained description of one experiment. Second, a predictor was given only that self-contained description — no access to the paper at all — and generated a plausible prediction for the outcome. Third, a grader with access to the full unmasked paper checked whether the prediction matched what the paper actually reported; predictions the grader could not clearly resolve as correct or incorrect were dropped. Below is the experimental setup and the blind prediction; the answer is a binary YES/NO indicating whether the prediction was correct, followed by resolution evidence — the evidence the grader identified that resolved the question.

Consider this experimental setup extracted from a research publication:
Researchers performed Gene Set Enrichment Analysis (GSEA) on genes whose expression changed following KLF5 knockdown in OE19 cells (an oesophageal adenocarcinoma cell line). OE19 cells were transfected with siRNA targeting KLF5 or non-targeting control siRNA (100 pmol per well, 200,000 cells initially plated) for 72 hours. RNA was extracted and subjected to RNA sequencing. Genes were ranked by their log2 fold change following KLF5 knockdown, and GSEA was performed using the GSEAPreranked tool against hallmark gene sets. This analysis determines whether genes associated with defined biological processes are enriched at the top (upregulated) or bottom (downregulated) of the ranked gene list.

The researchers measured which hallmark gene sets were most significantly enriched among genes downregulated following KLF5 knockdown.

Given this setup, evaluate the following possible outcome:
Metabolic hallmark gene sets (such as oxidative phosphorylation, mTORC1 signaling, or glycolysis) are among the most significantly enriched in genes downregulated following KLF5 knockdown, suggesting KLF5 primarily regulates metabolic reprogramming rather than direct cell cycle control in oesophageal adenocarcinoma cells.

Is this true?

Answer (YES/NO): NO